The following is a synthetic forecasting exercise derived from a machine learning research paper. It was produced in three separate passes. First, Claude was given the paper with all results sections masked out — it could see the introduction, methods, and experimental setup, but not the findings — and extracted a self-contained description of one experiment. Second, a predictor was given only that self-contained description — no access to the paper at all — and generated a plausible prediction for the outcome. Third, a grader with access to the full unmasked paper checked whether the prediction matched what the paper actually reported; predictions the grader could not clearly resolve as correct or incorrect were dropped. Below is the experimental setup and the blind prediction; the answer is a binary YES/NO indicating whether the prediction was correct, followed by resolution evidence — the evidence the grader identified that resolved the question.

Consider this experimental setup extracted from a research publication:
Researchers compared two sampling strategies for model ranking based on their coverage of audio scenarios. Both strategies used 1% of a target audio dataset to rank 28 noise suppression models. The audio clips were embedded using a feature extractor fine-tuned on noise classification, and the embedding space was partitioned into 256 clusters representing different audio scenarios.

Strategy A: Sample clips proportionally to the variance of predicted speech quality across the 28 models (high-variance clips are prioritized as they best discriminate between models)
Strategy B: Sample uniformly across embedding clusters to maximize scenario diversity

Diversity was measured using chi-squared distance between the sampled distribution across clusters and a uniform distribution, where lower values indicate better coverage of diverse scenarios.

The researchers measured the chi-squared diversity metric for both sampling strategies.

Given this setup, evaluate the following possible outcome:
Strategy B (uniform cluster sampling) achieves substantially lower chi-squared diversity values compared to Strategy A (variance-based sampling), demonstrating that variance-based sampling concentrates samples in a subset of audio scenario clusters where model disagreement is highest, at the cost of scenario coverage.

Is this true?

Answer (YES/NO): YES